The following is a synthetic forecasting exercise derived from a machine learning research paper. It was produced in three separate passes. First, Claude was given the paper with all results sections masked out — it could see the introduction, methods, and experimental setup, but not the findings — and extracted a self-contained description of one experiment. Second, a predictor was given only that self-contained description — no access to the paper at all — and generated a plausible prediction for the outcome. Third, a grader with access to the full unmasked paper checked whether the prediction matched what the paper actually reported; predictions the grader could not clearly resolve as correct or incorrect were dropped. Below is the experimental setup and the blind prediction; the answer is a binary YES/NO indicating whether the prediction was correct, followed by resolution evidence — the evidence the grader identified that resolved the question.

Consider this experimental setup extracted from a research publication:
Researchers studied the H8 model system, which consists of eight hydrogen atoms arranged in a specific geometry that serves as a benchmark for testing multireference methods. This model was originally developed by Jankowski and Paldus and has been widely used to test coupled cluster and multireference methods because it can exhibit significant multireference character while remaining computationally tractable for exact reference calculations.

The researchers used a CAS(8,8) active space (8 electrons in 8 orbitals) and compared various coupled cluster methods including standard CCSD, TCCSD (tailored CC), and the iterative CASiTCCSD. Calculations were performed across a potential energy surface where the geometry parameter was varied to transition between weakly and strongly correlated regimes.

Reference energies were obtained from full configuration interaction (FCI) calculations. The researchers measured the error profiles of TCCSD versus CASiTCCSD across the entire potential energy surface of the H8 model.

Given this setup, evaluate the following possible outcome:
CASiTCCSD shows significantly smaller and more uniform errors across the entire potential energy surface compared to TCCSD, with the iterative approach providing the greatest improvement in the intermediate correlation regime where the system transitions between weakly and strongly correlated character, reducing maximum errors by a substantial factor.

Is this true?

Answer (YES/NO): NO